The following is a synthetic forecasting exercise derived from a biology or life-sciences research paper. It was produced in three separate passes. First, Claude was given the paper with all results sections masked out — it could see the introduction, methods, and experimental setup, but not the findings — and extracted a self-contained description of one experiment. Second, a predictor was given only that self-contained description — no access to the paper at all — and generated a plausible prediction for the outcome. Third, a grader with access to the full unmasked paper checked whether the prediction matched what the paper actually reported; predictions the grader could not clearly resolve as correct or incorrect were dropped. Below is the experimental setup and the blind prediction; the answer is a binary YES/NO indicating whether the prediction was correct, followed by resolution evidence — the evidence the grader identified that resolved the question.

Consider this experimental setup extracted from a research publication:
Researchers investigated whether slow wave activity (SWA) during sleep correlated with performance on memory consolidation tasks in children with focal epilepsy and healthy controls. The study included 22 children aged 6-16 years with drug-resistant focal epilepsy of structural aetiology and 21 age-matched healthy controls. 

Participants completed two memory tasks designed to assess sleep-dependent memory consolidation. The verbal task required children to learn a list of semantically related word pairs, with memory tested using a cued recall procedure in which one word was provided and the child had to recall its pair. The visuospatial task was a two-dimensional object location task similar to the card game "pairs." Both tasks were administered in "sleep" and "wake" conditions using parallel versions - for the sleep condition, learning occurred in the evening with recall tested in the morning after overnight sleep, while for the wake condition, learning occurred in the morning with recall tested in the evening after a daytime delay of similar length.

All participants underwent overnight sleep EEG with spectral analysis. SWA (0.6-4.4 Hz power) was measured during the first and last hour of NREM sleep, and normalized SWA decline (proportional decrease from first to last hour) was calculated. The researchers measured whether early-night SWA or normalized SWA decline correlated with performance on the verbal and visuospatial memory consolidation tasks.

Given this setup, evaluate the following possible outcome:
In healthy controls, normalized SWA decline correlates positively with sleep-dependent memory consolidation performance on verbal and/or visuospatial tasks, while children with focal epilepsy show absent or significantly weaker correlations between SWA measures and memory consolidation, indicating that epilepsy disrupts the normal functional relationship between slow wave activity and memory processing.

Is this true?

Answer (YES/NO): NO